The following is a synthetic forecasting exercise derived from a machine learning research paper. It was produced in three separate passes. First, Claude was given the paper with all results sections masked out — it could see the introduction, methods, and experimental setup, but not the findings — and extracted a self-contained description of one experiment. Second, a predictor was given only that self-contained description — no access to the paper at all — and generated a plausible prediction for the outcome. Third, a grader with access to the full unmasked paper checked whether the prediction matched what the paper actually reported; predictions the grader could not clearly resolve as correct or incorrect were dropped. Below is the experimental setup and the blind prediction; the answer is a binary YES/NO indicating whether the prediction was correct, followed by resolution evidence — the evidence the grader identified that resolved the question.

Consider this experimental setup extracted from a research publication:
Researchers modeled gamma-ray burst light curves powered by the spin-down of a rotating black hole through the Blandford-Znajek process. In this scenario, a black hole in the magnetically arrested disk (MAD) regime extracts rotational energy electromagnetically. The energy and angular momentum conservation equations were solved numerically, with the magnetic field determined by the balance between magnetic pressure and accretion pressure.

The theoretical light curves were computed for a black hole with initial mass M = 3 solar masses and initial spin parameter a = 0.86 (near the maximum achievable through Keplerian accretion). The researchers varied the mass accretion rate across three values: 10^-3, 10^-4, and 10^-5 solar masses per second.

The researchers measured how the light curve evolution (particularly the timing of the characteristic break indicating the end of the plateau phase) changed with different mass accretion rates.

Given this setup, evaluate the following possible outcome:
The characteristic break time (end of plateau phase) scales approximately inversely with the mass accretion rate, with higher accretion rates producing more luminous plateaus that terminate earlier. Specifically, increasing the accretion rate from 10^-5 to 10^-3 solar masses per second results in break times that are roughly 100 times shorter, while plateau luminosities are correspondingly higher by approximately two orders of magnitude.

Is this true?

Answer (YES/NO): YES